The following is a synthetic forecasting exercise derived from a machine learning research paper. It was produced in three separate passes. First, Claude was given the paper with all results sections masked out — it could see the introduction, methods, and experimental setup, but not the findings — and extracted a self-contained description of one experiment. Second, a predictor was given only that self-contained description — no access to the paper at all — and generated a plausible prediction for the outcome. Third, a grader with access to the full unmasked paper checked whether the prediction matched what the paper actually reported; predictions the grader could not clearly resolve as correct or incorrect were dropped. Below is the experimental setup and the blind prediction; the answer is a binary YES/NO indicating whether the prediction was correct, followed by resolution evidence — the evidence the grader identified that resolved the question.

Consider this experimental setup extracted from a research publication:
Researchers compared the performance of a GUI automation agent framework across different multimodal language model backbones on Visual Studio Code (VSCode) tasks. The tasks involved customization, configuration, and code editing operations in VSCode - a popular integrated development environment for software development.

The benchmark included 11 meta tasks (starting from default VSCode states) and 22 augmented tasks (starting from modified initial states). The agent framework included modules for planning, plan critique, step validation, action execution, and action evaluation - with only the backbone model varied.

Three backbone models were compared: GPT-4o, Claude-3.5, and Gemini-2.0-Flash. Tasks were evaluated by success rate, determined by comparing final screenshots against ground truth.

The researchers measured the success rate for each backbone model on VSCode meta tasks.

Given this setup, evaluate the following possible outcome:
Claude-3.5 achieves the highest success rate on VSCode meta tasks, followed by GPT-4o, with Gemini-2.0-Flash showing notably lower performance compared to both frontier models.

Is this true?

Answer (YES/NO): NO